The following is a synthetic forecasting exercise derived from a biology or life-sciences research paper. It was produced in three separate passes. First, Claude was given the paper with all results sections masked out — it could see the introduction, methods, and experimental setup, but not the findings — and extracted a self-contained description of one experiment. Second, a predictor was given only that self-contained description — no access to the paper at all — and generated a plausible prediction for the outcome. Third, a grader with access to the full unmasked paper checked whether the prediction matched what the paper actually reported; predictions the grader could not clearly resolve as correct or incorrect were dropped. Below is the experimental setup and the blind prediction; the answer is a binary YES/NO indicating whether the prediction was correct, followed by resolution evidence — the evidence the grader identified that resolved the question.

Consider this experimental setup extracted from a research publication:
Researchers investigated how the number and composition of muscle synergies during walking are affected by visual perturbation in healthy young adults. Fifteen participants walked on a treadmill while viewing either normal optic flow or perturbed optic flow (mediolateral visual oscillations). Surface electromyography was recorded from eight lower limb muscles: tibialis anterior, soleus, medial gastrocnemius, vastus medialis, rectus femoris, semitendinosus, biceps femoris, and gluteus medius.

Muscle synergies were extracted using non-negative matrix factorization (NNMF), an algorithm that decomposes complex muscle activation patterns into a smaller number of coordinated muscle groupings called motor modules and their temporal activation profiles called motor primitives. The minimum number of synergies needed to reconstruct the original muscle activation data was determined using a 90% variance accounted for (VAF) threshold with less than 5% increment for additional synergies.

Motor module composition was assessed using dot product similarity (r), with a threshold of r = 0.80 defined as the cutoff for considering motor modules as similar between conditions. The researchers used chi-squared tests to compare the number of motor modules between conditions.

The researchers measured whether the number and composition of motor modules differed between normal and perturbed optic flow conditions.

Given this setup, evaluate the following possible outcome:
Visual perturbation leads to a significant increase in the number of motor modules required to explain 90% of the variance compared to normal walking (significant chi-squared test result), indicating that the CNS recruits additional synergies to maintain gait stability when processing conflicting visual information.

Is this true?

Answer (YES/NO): NO